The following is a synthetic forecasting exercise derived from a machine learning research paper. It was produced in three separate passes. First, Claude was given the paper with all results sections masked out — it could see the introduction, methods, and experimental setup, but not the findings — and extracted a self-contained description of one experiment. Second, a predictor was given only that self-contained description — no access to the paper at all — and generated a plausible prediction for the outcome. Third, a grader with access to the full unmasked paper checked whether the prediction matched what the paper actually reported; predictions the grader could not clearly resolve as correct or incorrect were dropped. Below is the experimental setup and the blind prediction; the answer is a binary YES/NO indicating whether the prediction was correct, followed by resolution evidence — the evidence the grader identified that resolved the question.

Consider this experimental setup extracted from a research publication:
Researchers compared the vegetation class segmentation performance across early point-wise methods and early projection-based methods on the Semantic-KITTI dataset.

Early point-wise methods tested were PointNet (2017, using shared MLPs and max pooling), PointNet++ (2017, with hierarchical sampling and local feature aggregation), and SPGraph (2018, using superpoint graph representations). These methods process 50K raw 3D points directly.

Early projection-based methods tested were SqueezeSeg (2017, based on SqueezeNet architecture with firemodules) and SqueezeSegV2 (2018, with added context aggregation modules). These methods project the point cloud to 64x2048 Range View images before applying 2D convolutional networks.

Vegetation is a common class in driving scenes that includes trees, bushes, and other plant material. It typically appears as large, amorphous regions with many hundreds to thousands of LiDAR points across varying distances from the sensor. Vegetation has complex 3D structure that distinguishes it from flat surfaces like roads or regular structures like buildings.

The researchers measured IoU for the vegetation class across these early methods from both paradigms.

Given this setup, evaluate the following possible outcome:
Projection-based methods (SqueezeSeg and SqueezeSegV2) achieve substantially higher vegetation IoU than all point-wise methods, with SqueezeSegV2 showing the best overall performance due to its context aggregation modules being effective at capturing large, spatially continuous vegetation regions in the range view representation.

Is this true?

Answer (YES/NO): NO